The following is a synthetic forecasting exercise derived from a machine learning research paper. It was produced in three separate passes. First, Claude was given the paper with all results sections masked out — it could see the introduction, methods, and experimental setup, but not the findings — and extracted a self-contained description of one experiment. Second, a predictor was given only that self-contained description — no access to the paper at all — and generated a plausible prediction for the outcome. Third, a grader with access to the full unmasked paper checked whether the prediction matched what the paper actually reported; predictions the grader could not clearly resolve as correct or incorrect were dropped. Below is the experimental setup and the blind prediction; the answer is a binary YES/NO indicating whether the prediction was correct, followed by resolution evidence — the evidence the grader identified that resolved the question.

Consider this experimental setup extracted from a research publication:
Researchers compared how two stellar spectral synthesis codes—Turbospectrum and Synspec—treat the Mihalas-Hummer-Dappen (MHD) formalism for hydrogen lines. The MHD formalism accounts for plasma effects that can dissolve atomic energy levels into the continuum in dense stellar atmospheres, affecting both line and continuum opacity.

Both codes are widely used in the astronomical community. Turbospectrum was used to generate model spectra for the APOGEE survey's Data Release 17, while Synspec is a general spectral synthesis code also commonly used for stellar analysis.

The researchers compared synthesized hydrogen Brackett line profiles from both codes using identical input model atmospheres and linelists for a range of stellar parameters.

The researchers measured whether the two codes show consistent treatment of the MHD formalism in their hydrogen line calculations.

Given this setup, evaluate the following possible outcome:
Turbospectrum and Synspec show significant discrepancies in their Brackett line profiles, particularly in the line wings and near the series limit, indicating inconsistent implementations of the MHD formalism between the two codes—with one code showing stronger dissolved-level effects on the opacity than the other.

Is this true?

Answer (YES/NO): NO